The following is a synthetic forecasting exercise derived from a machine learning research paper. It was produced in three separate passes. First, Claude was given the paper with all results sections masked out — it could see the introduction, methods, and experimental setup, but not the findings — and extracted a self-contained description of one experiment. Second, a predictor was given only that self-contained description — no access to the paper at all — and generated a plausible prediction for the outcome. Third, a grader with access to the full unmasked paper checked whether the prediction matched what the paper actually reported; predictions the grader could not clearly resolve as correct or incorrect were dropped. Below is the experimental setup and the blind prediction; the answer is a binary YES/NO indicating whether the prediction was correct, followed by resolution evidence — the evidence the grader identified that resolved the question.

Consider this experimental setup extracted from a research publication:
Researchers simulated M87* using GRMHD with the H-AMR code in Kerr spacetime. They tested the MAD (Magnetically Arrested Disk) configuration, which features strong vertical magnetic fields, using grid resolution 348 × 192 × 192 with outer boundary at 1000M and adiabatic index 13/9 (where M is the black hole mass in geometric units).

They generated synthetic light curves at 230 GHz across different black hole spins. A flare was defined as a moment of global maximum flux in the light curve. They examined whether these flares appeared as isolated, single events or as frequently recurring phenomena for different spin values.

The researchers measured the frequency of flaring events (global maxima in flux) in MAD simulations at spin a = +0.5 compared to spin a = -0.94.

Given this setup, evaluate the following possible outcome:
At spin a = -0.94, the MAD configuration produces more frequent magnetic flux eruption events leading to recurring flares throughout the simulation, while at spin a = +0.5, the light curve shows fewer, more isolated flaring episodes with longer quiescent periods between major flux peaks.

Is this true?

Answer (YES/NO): YES